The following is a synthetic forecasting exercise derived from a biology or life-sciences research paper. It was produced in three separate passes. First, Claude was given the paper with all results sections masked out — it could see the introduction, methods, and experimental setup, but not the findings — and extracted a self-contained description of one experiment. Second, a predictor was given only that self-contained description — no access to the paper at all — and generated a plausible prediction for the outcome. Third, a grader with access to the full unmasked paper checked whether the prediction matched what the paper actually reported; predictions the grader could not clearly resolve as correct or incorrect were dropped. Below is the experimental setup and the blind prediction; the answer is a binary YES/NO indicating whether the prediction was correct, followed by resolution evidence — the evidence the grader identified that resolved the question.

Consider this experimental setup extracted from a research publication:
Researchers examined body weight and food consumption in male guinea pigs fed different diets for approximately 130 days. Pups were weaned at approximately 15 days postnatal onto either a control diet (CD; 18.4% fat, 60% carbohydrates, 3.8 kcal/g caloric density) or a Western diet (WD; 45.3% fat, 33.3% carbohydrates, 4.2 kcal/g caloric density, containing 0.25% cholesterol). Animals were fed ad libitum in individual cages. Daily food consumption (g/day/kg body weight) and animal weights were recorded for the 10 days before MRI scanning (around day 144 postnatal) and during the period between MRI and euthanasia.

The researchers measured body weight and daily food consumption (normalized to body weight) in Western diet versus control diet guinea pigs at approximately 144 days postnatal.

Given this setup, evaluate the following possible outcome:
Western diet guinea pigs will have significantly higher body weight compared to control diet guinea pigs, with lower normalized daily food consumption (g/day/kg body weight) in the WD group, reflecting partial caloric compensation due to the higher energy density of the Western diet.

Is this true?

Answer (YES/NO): NO